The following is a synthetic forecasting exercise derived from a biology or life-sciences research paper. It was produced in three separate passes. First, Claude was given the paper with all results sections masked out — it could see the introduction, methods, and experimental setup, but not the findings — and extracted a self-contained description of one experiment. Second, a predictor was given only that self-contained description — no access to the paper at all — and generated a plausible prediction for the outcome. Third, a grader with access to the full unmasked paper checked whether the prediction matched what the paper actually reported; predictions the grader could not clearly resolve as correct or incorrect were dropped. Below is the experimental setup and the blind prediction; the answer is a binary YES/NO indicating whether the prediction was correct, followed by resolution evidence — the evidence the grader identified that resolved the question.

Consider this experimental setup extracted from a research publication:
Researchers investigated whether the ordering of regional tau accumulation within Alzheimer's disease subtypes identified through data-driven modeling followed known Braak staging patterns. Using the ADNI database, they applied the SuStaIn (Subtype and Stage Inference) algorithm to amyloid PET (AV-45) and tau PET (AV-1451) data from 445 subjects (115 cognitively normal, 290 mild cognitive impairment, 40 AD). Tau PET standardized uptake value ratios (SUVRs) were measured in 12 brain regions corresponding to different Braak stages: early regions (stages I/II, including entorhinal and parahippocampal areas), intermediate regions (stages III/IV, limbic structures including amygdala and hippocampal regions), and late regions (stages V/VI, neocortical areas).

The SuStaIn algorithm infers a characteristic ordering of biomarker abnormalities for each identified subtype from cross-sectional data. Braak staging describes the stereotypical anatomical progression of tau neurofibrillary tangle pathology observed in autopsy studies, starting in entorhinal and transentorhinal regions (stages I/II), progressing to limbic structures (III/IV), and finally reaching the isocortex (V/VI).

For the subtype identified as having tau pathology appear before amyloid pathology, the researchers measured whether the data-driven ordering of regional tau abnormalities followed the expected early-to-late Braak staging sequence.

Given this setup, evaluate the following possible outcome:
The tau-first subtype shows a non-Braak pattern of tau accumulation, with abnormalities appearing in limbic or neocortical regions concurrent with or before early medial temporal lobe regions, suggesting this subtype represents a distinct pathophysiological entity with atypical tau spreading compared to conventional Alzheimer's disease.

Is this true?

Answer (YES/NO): NO